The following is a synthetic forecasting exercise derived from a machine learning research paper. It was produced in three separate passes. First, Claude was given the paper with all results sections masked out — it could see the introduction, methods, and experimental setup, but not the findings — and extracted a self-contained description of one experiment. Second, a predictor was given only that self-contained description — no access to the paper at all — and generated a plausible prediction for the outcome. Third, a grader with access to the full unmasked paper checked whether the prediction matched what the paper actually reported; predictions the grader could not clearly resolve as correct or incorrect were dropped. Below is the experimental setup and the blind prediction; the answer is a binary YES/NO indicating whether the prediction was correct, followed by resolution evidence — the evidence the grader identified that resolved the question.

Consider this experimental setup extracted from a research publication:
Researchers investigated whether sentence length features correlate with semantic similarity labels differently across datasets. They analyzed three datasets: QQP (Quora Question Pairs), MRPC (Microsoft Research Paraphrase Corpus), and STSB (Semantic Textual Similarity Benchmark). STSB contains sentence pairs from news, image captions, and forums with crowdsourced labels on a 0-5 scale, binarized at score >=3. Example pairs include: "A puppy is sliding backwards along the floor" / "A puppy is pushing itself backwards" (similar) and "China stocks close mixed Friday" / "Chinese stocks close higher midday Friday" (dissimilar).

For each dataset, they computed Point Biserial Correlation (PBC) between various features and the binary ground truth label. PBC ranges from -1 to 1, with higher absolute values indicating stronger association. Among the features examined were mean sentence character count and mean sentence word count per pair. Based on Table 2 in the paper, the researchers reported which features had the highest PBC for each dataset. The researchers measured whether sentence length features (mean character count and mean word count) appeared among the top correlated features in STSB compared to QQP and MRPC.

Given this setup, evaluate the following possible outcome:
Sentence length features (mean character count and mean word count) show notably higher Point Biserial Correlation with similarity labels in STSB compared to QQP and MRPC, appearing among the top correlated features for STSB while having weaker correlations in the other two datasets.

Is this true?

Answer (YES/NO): YES